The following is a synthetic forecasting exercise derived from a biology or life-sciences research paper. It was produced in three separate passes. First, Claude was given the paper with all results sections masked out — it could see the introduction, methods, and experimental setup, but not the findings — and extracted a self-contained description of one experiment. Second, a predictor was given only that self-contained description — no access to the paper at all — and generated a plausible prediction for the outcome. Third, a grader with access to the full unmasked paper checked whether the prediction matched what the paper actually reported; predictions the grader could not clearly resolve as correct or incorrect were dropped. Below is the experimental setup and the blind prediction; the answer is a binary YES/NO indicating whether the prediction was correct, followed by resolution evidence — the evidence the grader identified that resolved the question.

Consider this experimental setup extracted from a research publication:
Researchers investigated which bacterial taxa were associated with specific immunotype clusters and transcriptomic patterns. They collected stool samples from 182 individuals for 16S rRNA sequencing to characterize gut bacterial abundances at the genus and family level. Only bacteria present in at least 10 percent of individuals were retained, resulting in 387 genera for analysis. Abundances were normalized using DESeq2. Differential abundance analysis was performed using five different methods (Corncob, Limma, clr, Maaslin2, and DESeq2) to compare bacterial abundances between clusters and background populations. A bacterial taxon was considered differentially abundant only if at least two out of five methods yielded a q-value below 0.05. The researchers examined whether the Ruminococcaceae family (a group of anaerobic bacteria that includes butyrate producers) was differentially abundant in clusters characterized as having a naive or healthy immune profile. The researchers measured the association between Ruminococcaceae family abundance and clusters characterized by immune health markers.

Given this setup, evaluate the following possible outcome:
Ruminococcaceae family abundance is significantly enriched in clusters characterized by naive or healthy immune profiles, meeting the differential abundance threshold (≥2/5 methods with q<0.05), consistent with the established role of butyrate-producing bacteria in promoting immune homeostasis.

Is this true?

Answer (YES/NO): NO